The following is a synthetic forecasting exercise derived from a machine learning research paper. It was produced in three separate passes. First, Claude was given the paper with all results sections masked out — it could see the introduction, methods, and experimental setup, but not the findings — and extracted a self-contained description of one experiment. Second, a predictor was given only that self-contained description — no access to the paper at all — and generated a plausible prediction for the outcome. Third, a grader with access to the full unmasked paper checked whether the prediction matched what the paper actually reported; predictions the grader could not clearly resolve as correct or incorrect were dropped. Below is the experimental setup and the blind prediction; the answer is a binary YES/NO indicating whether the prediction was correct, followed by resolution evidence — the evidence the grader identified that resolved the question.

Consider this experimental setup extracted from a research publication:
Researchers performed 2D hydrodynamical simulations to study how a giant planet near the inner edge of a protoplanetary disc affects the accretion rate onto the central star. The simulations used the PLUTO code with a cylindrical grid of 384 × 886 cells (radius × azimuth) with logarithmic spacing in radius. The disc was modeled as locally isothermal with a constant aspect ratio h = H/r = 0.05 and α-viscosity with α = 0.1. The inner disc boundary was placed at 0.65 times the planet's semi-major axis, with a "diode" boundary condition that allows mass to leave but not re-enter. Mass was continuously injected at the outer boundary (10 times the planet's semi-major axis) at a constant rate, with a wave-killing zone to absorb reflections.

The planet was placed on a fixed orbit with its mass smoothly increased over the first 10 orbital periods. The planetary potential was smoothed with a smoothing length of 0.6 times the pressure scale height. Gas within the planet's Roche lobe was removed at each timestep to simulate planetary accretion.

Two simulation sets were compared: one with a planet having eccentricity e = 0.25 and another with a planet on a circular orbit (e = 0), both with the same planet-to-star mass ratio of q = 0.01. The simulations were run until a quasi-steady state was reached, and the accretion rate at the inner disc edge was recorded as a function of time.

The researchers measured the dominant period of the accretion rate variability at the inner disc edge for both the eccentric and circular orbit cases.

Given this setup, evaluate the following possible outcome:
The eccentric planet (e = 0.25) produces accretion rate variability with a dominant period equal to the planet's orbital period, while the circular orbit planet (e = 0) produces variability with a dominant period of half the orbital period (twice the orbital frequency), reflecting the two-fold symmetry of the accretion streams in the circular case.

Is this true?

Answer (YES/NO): NO